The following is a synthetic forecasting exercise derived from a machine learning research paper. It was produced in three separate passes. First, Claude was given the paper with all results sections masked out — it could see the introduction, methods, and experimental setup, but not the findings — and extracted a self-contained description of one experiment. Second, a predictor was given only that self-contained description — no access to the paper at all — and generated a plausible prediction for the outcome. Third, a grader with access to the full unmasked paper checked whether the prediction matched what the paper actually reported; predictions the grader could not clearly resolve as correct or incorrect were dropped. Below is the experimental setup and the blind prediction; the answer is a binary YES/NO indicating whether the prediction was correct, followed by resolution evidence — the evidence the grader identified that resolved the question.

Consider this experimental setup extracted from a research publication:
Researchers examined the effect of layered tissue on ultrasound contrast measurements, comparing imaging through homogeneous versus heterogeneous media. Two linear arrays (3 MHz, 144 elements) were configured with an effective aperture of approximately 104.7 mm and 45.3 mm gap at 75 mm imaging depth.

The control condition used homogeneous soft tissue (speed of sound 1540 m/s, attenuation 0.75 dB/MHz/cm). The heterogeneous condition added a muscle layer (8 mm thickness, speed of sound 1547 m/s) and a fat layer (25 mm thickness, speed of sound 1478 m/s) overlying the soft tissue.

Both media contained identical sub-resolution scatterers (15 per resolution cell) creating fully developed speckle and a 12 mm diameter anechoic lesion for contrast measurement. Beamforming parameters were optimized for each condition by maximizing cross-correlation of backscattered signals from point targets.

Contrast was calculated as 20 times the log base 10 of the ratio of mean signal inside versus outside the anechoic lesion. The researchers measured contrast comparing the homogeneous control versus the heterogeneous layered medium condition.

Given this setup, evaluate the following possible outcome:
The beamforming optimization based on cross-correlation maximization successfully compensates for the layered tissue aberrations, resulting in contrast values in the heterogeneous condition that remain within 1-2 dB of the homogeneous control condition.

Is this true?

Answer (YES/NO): YES